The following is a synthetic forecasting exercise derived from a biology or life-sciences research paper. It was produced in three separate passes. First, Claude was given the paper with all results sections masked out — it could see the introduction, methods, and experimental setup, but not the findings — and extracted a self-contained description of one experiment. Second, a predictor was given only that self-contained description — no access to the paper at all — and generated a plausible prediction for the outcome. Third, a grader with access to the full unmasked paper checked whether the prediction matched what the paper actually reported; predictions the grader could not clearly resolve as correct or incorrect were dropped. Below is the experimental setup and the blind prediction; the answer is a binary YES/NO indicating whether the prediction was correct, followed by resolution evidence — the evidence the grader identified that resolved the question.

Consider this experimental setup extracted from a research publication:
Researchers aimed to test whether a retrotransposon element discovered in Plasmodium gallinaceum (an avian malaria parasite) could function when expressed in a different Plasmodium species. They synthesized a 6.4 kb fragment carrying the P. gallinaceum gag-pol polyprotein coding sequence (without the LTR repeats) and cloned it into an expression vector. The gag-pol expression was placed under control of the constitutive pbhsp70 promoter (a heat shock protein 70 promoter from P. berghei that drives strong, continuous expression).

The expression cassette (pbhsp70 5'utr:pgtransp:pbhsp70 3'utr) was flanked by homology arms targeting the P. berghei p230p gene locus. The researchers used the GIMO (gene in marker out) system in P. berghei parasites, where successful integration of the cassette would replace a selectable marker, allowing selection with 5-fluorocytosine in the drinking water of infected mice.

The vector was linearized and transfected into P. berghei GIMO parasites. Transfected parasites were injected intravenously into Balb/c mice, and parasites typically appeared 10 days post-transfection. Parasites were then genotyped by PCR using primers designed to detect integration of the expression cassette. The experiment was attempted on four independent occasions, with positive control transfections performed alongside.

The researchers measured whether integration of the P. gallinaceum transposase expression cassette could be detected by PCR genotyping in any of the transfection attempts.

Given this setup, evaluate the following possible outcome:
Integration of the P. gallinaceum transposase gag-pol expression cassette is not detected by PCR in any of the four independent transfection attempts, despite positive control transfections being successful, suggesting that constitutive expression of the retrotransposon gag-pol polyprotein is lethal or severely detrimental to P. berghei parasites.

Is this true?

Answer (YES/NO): YES